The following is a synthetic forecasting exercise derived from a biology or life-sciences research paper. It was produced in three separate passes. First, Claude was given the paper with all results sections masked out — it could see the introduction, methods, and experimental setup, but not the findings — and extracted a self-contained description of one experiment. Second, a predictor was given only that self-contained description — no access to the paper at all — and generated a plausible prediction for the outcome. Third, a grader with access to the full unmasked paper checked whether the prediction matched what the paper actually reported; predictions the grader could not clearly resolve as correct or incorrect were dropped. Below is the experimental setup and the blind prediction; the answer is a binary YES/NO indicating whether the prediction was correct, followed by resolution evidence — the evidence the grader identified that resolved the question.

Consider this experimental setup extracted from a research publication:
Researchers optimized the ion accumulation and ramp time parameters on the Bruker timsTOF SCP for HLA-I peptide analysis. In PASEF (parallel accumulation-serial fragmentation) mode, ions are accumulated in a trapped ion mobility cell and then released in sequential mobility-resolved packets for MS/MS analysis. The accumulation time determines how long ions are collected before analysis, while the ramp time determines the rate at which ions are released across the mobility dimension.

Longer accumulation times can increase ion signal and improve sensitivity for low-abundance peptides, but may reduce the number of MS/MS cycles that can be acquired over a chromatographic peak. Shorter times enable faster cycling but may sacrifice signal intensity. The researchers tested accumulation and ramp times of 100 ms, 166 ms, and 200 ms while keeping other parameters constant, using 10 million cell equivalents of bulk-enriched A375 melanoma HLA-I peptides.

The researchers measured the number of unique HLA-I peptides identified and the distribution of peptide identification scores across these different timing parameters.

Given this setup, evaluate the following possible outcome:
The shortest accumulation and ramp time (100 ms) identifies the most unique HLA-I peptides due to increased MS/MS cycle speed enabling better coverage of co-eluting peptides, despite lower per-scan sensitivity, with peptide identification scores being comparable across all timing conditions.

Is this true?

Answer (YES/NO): NO